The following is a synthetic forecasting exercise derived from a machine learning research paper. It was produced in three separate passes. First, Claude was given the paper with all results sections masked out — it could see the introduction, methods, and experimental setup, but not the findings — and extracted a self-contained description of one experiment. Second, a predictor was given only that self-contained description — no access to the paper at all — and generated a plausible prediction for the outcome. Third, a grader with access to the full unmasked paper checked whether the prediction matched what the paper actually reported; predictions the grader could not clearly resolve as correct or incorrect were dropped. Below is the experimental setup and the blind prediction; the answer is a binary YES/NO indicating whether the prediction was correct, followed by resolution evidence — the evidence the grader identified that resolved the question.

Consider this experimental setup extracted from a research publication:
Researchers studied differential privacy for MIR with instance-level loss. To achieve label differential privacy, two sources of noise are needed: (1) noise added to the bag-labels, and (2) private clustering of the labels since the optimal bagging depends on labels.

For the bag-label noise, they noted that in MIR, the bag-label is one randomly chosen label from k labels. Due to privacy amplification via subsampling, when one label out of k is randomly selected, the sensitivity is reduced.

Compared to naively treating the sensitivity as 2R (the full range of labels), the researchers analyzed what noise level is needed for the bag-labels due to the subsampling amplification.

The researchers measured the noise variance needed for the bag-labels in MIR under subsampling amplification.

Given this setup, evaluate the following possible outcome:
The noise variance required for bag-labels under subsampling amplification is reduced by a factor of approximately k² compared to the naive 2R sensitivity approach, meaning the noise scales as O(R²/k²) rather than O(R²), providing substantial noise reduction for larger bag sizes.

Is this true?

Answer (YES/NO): YES